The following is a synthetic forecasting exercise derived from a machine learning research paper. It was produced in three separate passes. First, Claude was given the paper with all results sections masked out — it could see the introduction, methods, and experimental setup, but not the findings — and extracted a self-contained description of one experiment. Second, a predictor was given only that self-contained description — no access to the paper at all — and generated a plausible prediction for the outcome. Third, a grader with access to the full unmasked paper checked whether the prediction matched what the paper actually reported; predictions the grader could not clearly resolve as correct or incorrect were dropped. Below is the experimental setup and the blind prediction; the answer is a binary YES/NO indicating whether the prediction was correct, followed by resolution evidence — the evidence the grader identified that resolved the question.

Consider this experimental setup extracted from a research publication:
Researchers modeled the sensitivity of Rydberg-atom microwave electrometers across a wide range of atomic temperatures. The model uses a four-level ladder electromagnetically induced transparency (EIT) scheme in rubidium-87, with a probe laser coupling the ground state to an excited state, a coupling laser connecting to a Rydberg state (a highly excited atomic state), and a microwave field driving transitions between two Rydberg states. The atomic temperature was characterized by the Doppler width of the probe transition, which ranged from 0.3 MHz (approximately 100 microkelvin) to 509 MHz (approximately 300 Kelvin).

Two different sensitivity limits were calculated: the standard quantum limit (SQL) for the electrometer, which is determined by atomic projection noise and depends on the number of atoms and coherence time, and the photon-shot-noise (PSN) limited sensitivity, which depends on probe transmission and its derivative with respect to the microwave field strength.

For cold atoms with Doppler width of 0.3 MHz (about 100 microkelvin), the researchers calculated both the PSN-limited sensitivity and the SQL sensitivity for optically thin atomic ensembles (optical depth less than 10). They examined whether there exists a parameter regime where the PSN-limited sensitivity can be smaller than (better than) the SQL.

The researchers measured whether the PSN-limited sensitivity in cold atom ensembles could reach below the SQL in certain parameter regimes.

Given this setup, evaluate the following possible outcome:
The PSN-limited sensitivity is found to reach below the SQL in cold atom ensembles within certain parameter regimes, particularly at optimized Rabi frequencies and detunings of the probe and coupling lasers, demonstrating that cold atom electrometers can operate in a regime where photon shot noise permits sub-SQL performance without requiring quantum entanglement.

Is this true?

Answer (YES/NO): YES